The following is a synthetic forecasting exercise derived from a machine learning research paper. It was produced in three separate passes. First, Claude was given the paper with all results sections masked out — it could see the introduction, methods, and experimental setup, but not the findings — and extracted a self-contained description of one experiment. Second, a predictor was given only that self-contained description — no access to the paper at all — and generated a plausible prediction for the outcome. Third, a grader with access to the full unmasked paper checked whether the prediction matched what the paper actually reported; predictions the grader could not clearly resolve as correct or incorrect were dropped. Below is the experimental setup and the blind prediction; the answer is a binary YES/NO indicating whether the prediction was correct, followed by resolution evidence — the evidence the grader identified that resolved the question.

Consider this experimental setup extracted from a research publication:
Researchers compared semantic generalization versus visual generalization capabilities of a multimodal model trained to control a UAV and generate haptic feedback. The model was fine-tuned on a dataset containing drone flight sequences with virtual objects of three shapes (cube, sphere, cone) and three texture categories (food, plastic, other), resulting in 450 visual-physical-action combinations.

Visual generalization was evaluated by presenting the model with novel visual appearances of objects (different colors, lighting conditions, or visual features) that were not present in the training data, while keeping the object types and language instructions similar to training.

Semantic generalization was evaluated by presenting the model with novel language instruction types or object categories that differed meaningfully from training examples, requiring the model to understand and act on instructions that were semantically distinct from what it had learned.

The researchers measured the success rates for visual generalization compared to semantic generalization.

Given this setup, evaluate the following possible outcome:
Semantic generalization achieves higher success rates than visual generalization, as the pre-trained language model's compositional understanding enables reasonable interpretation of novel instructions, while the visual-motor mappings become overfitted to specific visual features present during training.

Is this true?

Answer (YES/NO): NO